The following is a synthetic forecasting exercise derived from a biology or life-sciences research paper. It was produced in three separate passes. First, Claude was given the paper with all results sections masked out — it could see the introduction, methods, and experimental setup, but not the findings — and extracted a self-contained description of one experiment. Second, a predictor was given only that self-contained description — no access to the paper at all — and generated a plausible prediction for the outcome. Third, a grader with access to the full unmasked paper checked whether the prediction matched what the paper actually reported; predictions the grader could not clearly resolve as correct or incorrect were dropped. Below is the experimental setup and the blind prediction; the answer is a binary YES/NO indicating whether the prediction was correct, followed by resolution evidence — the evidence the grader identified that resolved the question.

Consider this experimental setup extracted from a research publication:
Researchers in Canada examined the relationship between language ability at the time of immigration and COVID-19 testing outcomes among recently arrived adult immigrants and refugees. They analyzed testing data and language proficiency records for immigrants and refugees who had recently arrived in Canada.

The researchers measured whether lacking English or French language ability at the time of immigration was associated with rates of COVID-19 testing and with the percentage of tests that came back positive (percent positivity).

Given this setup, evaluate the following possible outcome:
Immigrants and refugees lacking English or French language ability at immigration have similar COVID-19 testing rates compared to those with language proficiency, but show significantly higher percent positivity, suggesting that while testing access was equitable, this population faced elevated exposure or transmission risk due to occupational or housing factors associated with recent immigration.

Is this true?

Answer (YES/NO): NO